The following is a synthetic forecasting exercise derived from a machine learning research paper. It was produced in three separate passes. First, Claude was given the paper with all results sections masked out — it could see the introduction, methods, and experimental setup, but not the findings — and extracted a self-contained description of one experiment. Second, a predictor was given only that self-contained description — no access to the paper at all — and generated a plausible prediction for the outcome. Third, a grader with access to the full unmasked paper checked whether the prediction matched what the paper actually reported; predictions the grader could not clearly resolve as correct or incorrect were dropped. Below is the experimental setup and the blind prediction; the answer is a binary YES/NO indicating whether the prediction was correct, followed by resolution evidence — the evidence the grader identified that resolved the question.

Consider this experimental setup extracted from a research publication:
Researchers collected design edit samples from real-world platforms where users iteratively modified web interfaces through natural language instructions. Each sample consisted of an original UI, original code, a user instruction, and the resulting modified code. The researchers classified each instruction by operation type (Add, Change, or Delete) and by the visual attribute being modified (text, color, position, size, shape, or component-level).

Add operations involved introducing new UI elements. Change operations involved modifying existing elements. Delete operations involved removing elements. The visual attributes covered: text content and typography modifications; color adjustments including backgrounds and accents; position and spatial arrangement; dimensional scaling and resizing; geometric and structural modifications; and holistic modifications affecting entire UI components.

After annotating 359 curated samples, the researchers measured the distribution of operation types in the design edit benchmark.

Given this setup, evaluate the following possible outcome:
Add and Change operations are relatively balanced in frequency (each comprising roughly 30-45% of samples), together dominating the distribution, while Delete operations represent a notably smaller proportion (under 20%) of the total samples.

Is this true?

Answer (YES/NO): NO